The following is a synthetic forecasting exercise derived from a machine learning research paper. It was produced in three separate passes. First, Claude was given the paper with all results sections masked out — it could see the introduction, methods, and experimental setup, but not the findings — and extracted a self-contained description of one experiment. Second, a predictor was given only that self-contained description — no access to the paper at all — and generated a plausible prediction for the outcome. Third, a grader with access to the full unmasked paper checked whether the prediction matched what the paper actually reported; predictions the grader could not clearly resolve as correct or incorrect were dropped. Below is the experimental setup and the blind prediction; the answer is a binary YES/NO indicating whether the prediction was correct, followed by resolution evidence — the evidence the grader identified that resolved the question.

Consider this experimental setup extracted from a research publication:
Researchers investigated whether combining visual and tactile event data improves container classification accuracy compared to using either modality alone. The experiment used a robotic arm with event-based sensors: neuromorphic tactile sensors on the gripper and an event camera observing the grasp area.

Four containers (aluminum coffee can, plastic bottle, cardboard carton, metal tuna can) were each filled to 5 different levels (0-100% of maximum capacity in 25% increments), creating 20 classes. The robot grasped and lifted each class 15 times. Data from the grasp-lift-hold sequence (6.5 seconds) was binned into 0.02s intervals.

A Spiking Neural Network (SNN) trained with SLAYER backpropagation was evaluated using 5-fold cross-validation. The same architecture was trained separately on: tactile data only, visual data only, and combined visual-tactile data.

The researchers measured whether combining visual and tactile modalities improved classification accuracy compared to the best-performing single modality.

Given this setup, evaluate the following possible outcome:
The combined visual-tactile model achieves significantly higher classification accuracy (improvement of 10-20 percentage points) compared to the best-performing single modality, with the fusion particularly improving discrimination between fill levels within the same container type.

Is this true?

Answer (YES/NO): NO